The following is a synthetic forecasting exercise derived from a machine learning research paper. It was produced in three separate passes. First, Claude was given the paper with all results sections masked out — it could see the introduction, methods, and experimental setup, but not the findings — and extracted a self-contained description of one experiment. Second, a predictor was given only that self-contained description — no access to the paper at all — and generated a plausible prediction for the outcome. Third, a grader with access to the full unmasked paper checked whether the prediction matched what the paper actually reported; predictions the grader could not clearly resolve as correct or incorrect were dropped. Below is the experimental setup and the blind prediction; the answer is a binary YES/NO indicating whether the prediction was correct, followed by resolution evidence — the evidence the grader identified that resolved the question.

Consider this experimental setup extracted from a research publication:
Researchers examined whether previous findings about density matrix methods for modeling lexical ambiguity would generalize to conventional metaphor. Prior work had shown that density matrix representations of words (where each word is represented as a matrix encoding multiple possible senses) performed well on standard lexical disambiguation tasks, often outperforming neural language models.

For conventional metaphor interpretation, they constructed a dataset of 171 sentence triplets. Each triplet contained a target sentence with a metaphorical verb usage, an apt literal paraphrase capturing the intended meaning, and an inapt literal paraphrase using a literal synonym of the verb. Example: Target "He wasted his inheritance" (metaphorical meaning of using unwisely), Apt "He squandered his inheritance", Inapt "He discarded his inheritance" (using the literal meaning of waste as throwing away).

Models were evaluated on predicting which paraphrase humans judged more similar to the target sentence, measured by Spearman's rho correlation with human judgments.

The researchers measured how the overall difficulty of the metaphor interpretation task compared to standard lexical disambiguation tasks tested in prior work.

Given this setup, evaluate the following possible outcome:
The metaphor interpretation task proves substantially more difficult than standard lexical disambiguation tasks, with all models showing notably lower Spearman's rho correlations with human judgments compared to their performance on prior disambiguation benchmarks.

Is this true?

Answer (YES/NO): YES